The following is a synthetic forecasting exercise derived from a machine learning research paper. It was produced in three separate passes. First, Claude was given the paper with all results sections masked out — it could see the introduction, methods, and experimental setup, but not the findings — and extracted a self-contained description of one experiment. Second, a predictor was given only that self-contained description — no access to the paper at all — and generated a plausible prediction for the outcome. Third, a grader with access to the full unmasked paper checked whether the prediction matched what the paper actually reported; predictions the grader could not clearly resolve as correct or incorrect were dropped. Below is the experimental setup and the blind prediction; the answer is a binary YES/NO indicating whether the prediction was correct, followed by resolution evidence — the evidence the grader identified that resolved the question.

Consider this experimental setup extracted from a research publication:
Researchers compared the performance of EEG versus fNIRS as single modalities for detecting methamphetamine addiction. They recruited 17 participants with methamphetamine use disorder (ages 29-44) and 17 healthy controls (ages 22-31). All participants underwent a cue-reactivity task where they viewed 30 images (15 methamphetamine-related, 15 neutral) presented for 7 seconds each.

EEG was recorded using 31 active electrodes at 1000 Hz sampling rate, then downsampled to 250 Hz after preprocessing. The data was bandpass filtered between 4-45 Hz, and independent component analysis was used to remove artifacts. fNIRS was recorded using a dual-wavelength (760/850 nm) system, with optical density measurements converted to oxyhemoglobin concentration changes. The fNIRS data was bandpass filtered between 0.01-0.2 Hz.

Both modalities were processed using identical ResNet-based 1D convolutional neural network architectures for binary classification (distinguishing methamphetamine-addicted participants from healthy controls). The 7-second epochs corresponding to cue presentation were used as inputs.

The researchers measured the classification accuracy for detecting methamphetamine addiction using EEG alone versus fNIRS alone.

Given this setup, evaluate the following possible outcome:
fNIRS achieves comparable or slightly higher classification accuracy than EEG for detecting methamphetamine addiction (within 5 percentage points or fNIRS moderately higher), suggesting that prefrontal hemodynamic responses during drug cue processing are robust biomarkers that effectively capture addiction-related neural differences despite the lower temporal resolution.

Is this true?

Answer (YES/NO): NO